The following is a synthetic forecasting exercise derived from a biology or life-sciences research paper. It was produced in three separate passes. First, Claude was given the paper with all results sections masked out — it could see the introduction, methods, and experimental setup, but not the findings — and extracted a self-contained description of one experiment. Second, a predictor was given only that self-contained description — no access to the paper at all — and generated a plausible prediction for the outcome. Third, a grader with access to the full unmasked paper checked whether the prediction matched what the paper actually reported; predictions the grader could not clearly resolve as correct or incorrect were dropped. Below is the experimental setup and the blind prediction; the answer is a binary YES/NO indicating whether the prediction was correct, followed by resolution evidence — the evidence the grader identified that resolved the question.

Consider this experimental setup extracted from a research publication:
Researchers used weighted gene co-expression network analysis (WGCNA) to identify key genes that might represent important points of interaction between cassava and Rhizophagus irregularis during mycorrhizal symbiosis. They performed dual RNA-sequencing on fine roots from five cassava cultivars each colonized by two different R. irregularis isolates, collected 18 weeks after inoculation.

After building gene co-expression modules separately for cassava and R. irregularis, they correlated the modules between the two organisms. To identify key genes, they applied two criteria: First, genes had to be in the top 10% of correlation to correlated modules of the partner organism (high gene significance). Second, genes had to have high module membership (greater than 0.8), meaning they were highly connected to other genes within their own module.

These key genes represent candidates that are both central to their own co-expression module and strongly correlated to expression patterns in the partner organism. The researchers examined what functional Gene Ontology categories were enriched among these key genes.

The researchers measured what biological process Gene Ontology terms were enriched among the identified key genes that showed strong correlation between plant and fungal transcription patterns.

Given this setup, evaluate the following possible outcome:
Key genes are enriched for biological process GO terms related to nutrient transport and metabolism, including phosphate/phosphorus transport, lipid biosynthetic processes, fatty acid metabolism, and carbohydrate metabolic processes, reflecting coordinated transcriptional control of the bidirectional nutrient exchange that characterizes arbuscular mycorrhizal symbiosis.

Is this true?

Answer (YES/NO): NO